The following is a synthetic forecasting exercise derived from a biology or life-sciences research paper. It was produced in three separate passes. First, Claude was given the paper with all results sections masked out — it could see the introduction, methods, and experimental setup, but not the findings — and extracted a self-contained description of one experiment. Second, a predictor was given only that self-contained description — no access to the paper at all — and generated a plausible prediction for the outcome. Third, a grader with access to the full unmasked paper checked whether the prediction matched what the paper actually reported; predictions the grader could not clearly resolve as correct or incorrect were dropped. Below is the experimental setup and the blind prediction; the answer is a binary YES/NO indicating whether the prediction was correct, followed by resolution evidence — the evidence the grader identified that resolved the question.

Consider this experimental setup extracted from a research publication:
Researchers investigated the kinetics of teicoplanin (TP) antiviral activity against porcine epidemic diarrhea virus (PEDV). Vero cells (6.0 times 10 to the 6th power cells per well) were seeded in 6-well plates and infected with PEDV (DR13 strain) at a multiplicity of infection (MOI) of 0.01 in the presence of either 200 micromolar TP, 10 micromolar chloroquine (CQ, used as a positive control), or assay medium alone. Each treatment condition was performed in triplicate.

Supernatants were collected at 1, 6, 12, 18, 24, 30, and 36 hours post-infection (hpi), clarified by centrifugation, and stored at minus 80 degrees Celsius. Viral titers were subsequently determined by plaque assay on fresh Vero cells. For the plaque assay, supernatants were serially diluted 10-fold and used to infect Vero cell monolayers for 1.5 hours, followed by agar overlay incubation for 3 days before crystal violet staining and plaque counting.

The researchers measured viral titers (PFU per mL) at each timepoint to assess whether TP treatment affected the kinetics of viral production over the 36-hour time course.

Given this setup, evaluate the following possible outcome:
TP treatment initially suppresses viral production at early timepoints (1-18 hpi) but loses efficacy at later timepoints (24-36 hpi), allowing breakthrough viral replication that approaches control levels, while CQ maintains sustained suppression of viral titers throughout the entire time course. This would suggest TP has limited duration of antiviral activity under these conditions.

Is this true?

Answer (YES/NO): NO